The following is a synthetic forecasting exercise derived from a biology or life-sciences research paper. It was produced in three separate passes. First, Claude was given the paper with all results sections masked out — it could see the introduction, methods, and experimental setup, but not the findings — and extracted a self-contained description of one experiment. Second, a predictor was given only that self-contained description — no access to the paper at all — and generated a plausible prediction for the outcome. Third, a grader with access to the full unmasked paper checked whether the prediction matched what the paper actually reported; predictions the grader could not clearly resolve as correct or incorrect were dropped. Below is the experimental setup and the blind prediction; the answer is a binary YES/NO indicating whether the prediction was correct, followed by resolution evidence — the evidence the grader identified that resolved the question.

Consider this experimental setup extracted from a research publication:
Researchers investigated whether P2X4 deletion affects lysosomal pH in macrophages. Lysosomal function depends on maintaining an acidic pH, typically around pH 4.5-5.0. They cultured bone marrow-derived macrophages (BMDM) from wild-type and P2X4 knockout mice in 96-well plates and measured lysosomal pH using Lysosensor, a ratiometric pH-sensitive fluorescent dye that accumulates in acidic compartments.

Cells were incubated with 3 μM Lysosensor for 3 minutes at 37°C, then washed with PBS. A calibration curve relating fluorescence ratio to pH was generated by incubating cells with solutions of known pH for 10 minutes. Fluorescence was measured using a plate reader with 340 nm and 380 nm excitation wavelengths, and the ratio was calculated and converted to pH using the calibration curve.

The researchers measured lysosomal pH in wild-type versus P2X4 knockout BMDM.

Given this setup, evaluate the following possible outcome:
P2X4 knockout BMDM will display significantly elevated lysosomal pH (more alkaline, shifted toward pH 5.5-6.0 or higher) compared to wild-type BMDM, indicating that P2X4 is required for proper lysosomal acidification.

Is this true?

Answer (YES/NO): NO